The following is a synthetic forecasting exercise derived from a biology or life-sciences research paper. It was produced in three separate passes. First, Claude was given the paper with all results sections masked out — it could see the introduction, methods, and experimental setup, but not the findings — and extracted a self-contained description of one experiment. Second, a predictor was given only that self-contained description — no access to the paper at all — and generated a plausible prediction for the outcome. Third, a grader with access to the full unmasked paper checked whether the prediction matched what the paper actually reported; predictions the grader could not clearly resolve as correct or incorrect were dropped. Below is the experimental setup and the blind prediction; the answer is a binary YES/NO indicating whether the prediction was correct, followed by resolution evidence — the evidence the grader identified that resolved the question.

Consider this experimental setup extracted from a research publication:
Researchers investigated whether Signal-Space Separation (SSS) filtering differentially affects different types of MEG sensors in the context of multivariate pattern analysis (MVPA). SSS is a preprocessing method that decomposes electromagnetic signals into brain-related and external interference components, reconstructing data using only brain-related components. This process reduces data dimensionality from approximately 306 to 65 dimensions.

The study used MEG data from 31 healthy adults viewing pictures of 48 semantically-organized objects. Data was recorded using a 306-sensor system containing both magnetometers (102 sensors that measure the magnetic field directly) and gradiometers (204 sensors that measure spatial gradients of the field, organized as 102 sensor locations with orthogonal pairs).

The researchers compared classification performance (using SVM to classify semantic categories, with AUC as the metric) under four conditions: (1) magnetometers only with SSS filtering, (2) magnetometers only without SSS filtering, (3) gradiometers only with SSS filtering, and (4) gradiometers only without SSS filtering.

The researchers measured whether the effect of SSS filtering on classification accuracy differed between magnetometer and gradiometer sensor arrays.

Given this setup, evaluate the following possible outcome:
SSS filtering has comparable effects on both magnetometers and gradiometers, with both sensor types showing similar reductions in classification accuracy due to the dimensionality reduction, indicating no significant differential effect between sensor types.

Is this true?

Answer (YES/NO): NO